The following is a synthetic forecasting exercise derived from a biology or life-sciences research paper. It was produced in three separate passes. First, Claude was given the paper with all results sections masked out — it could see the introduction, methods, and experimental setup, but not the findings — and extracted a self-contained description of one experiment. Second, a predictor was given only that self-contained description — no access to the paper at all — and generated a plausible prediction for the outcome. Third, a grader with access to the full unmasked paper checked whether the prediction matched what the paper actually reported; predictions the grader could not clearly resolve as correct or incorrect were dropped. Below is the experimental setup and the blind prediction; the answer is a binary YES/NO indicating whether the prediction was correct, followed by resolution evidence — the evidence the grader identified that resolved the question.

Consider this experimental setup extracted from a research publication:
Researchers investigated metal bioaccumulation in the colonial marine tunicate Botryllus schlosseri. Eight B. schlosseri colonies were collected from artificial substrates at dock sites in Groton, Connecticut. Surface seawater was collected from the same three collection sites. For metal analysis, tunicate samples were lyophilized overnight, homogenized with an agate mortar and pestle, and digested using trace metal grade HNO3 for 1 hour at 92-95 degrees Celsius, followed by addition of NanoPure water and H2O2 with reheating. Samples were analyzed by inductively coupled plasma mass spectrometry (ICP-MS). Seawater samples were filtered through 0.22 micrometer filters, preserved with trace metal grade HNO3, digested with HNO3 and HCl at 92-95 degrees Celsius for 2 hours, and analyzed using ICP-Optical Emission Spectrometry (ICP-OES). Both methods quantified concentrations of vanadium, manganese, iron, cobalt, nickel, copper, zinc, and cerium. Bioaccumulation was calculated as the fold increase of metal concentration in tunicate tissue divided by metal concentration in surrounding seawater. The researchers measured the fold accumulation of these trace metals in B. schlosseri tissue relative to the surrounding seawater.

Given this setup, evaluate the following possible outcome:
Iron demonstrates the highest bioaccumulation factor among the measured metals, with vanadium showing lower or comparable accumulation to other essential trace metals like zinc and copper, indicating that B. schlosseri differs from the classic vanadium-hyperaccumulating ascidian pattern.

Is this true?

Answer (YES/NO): NO